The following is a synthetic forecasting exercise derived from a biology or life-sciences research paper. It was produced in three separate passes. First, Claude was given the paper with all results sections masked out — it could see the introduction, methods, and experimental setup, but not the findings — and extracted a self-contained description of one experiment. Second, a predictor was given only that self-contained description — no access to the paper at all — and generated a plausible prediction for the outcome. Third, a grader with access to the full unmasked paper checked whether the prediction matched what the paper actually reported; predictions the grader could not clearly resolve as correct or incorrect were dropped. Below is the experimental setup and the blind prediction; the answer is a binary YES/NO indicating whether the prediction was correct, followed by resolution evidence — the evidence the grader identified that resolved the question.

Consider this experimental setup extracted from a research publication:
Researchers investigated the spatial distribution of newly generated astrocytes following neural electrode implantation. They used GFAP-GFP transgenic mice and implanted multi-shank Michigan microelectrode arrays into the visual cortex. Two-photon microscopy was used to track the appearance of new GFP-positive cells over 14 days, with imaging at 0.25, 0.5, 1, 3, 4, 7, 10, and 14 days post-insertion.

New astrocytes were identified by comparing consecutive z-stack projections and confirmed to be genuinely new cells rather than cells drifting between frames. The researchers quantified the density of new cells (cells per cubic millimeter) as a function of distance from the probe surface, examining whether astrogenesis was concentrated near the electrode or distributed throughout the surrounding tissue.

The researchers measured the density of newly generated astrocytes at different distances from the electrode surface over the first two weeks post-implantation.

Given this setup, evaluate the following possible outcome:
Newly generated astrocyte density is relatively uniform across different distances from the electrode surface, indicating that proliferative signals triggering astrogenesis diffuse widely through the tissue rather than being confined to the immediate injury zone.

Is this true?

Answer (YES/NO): NO